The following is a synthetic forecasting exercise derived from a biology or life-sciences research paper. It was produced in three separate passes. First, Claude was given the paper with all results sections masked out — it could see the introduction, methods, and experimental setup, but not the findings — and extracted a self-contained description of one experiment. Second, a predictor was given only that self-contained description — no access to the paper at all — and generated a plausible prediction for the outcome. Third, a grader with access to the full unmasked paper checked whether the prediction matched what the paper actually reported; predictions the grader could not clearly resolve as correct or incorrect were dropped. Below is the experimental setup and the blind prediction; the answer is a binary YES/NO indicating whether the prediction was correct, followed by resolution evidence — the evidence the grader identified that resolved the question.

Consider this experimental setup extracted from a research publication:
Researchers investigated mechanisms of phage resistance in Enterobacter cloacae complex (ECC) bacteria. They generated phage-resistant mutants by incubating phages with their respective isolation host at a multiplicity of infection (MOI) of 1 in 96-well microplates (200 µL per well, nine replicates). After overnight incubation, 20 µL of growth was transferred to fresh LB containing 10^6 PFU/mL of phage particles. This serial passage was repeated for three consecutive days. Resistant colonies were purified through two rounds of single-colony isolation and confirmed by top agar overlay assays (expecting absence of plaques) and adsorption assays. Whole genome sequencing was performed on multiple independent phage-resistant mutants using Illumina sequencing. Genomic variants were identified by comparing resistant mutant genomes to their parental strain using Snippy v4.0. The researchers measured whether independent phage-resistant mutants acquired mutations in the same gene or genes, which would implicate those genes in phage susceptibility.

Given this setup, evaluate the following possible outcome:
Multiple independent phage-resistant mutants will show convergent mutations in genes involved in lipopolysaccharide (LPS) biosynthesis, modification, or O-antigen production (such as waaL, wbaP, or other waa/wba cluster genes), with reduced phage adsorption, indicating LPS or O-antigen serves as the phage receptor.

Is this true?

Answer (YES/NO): YES